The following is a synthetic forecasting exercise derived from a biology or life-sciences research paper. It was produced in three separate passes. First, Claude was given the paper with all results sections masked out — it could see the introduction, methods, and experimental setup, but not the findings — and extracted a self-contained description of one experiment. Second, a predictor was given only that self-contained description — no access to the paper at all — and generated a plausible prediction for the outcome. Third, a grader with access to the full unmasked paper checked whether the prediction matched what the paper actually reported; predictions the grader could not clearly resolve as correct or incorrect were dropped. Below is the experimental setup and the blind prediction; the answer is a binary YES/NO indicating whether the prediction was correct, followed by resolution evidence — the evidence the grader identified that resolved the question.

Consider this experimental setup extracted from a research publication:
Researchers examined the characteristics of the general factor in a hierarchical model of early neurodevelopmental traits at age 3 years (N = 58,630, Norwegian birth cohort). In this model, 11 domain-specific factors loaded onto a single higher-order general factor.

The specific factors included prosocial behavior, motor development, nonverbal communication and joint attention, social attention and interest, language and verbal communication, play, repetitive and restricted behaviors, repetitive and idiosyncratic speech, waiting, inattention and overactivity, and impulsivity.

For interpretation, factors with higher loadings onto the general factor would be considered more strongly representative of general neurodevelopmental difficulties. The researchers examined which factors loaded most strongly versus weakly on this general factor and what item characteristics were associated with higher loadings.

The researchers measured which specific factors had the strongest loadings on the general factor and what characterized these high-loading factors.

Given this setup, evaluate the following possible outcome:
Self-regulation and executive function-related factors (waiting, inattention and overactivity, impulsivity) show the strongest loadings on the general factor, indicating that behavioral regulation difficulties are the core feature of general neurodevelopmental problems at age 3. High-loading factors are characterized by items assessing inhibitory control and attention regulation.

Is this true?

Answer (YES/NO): NO